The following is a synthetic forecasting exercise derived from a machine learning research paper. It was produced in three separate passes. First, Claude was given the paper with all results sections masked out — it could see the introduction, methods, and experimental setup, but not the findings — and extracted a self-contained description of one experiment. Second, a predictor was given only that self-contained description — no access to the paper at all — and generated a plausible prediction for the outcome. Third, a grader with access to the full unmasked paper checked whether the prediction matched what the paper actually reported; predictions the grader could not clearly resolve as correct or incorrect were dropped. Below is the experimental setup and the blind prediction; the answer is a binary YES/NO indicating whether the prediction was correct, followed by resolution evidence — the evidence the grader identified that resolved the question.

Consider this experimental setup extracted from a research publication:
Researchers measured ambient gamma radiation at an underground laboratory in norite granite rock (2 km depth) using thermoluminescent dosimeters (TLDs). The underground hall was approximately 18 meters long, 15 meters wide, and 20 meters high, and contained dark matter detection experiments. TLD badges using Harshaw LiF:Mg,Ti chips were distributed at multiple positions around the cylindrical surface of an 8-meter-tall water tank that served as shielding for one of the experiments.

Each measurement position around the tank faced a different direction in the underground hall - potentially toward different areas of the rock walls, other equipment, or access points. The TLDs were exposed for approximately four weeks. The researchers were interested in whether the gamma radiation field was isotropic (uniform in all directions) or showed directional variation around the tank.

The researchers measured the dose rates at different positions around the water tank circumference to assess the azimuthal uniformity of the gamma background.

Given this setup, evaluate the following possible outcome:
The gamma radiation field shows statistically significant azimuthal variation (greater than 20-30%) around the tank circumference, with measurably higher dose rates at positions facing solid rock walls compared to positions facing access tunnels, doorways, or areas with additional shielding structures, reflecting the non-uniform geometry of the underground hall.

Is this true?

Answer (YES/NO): NO